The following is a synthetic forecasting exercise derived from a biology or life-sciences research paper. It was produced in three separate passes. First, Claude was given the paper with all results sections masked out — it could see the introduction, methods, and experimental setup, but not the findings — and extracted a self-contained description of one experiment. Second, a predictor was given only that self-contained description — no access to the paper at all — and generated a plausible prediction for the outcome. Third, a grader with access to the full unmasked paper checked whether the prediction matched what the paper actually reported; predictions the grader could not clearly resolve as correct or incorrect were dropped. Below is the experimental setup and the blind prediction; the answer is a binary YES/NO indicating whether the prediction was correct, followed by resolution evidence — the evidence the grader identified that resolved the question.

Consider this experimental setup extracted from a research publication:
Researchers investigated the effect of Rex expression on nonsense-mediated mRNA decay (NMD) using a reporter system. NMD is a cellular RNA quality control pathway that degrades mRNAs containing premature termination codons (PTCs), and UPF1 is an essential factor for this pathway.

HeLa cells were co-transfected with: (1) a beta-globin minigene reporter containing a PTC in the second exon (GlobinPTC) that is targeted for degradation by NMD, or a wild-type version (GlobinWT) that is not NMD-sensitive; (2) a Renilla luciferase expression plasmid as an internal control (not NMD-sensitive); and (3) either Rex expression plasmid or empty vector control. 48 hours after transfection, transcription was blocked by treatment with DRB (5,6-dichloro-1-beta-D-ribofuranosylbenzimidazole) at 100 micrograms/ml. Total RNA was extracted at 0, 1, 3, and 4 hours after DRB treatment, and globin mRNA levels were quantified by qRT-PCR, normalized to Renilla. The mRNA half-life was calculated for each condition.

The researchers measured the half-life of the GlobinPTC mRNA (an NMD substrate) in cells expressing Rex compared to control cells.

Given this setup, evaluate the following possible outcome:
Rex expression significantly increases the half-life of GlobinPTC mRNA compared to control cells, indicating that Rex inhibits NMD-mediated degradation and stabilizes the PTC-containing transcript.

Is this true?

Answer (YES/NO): YES